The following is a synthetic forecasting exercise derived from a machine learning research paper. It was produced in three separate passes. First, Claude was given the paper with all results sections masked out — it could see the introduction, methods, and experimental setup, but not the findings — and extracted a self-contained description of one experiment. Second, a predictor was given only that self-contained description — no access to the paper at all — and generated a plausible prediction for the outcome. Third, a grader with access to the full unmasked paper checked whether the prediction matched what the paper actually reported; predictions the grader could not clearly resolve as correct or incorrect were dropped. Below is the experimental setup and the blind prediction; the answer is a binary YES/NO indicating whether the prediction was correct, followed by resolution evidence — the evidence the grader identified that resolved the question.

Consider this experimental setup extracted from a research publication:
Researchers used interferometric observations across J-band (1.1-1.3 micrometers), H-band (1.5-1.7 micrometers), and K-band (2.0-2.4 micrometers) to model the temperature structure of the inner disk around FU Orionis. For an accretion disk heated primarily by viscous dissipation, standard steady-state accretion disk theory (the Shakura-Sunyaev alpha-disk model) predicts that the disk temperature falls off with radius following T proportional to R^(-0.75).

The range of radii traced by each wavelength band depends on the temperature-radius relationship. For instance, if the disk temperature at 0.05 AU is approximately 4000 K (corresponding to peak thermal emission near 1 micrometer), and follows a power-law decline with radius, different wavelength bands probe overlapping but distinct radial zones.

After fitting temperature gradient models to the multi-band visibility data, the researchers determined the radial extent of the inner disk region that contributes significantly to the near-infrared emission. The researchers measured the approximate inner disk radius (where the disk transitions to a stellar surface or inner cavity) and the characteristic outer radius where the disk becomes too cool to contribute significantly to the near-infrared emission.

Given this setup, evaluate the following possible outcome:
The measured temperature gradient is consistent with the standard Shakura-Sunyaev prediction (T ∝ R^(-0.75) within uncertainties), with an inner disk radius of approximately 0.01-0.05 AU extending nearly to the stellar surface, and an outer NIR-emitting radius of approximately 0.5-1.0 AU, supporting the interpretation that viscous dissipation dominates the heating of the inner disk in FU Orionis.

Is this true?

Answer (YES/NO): YES